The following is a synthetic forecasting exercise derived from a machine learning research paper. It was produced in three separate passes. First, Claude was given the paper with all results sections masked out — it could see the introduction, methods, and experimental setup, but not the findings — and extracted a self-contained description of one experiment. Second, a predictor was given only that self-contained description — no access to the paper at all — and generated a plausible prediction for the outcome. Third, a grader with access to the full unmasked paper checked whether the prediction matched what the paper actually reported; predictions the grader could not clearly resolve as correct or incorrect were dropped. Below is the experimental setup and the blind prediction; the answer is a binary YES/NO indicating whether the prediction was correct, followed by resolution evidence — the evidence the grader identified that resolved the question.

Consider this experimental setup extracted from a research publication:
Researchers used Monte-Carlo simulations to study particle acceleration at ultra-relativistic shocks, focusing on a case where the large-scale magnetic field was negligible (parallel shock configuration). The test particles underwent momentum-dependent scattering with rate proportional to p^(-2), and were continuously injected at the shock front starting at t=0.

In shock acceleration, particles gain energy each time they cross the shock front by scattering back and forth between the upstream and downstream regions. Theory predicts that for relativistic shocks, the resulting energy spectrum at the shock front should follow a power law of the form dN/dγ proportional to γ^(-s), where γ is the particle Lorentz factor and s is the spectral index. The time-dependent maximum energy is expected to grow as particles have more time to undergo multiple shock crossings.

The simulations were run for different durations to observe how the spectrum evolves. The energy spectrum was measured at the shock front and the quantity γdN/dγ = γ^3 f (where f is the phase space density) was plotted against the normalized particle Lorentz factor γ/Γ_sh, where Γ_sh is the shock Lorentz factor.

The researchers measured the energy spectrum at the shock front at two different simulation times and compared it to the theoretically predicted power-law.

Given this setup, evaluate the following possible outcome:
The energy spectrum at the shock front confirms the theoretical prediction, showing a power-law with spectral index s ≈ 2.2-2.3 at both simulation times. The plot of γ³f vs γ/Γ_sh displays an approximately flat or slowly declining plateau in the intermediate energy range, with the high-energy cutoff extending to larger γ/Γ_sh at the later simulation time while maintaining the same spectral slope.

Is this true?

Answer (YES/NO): YES